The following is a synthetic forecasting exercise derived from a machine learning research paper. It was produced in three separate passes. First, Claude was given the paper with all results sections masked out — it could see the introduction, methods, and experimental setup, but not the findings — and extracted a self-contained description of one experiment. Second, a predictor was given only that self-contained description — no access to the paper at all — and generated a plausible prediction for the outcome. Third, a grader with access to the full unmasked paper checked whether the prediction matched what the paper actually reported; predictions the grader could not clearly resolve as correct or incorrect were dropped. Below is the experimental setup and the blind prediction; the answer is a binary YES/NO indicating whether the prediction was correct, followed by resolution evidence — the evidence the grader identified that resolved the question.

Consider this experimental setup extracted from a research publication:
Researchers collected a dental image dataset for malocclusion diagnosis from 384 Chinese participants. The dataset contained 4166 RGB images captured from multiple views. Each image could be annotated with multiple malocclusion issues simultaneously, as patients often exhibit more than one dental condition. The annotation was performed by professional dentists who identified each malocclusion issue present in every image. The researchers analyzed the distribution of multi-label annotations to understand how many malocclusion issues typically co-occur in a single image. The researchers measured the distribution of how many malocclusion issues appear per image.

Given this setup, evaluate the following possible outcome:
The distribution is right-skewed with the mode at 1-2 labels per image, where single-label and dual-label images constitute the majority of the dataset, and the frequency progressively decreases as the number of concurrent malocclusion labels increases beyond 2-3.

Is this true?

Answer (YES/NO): NO